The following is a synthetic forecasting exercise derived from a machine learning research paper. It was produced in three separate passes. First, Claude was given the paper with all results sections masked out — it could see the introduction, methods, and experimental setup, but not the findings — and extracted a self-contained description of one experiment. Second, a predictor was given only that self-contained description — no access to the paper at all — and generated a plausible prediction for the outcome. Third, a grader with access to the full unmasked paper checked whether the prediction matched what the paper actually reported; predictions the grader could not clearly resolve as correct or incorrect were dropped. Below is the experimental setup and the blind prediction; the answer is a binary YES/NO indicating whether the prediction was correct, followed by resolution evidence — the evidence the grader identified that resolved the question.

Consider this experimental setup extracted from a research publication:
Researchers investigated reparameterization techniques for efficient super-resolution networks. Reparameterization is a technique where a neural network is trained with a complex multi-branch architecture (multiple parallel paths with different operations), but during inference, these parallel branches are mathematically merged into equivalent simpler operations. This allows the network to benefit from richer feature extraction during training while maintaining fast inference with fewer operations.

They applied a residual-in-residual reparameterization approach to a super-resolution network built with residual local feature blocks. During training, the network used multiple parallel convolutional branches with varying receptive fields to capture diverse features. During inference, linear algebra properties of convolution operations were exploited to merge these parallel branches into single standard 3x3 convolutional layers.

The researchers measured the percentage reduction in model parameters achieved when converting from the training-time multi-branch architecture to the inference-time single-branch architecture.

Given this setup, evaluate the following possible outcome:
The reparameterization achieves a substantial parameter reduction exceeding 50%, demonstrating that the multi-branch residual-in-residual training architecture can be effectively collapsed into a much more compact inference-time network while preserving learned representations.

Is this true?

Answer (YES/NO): NO